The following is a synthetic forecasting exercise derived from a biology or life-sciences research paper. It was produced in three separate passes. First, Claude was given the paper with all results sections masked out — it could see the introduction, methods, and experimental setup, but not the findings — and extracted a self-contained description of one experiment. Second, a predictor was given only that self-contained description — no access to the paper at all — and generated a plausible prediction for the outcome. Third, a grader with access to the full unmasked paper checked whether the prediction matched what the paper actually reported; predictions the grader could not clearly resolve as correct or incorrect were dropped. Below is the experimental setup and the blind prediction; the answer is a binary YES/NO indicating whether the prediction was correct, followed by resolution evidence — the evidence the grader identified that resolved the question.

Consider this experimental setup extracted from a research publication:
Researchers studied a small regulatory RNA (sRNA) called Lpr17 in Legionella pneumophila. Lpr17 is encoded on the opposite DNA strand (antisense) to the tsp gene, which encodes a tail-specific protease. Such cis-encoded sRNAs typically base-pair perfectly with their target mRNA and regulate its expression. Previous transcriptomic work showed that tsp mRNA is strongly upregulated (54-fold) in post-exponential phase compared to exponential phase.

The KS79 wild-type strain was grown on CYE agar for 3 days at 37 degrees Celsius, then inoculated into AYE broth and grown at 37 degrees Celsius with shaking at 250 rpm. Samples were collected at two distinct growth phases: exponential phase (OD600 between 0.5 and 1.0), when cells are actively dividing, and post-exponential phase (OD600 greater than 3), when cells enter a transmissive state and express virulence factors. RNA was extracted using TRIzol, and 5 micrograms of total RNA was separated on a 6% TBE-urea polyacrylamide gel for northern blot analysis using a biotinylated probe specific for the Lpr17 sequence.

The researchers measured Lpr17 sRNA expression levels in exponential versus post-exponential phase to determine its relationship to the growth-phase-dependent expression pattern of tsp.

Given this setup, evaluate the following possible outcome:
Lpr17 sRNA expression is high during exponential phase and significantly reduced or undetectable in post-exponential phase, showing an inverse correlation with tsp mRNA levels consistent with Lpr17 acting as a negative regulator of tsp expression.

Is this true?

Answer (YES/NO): YES